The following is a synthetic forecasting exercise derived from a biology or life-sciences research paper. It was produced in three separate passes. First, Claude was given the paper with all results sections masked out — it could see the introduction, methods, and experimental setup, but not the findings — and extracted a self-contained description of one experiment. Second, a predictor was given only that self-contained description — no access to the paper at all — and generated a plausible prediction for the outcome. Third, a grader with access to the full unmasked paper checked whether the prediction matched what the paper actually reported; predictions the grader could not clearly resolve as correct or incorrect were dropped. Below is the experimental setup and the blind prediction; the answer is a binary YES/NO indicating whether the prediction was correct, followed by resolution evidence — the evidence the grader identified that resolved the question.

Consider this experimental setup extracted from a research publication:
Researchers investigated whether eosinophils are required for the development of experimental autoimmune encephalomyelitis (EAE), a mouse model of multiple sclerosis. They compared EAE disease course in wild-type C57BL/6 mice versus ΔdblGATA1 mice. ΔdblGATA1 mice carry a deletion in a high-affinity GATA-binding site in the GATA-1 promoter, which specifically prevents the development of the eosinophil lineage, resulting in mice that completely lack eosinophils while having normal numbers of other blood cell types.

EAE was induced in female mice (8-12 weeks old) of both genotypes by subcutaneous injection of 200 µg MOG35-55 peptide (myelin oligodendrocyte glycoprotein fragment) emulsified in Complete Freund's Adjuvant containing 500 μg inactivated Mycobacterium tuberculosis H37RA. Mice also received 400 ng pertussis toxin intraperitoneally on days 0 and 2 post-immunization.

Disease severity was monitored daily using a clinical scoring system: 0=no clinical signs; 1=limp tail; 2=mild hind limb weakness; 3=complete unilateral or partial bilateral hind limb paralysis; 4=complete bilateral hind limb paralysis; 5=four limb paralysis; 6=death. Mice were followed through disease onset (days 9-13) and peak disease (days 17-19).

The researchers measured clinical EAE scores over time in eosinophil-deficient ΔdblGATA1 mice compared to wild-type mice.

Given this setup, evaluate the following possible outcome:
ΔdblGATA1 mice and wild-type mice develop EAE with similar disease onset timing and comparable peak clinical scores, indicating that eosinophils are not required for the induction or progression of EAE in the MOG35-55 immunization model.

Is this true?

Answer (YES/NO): YES